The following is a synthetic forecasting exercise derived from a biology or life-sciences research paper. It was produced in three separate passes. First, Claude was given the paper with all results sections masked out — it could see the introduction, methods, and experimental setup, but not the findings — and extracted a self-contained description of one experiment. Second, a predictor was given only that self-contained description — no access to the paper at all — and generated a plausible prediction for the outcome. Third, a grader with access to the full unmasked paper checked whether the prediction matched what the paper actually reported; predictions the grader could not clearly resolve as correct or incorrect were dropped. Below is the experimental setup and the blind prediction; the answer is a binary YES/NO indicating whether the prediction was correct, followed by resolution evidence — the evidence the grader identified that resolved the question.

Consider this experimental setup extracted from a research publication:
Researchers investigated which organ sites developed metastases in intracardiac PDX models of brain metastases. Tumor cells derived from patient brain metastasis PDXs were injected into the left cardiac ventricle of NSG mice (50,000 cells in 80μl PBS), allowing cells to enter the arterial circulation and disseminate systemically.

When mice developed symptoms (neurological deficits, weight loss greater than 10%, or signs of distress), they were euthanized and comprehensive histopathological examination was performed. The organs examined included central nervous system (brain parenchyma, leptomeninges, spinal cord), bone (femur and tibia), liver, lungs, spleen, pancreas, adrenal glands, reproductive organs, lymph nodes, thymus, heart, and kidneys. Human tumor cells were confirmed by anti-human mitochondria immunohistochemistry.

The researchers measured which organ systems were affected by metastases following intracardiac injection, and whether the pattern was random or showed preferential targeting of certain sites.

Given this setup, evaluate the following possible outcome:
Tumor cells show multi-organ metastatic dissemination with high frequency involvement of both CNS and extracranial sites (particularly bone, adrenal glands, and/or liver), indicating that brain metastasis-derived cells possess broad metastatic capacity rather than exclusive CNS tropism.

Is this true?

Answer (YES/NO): YES